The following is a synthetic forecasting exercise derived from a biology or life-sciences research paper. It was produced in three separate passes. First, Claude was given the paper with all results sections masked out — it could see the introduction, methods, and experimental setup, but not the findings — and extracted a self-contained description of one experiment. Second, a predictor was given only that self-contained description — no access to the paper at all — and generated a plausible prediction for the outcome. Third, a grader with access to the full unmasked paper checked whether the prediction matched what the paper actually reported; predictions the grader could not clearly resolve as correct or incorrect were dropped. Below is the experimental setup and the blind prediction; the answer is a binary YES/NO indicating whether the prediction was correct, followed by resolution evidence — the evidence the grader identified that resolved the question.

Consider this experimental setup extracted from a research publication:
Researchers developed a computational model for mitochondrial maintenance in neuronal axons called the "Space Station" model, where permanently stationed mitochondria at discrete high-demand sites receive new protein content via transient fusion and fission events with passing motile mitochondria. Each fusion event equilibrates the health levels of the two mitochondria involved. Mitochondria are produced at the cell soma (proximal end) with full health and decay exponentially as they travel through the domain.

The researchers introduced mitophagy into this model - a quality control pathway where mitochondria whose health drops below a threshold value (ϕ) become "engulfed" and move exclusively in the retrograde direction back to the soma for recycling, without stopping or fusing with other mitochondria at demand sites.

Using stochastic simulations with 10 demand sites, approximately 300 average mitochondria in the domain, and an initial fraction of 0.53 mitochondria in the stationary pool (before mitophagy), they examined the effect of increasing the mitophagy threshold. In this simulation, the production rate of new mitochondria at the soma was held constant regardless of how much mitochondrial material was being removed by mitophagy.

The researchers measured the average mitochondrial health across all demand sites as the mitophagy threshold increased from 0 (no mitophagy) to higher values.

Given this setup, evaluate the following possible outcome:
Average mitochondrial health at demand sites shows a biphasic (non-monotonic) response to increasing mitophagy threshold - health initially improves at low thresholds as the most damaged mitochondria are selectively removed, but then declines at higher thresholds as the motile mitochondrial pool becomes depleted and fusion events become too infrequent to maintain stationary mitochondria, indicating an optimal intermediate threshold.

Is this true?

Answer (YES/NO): YES